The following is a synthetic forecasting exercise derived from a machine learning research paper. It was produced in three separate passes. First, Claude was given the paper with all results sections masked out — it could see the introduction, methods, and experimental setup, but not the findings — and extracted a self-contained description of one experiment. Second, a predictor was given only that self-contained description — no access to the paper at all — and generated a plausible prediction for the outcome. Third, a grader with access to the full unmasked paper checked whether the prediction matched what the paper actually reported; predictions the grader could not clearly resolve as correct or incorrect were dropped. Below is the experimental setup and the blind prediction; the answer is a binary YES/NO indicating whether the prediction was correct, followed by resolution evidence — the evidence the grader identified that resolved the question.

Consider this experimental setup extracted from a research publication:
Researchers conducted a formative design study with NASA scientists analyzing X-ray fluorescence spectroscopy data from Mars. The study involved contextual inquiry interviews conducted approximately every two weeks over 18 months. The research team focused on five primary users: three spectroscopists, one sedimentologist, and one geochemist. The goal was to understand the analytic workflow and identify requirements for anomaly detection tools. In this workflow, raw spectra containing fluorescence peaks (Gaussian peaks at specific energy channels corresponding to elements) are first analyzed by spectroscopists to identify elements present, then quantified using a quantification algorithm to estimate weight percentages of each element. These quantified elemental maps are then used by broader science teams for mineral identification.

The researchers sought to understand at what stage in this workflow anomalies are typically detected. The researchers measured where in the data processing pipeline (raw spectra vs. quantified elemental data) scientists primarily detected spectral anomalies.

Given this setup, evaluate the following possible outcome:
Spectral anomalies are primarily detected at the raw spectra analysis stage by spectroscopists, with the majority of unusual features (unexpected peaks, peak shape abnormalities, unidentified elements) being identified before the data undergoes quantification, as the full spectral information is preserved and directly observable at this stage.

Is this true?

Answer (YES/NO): NO